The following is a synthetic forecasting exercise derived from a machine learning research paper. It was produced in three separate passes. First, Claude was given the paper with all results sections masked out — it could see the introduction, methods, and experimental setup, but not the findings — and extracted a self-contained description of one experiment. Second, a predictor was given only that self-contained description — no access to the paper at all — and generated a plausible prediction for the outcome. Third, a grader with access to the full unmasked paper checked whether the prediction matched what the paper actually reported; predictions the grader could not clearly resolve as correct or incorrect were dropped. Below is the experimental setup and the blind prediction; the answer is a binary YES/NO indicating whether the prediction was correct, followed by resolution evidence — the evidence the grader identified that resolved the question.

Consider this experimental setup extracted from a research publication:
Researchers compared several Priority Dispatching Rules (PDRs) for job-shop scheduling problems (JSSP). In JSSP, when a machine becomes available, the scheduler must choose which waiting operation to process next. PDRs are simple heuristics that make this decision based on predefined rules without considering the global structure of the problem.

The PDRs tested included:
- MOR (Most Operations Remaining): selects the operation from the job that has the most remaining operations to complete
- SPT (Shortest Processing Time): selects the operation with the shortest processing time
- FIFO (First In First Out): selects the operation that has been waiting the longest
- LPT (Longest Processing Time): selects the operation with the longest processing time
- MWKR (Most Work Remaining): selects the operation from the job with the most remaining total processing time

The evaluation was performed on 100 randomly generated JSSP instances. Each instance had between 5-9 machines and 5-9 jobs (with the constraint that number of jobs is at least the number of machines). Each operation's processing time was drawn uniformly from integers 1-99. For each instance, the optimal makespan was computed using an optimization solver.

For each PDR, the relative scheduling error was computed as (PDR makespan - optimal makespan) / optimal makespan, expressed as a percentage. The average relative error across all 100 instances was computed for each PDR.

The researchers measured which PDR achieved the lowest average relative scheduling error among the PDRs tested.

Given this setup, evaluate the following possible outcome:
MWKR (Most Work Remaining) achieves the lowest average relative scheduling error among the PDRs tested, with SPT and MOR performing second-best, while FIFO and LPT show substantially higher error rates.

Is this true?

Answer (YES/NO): NO